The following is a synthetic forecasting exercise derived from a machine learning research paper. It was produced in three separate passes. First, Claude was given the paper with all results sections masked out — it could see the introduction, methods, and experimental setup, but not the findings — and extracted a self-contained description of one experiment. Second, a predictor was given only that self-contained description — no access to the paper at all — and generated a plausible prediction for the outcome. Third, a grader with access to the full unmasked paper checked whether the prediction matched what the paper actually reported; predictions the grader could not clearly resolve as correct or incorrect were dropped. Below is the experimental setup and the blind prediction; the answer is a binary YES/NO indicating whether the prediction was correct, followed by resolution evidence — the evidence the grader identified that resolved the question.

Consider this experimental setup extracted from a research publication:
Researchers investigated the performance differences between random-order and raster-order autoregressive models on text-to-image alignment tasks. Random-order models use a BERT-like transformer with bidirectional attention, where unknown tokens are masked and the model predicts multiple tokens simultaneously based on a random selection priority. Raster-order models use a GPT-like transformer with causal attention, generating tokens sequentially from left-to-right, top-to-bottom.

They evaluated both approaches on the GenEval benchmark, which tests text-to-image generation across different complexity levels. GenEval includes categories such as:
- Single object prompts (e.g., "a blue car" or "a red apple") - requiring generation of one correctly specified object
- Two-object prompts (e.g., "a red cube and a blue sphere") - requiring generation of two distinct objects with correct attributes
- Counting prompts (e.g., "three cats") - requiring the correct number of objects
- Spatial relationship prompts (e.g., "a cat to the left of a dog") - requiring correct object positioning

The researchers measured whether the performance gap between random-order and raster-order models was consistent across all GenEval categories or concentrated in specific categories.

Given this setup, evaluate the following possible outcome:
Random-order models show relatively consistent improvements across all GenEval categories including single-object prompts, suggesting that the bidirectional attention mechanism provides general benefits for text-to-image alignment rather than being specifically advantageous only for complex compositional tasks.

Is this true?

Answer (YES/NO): NO